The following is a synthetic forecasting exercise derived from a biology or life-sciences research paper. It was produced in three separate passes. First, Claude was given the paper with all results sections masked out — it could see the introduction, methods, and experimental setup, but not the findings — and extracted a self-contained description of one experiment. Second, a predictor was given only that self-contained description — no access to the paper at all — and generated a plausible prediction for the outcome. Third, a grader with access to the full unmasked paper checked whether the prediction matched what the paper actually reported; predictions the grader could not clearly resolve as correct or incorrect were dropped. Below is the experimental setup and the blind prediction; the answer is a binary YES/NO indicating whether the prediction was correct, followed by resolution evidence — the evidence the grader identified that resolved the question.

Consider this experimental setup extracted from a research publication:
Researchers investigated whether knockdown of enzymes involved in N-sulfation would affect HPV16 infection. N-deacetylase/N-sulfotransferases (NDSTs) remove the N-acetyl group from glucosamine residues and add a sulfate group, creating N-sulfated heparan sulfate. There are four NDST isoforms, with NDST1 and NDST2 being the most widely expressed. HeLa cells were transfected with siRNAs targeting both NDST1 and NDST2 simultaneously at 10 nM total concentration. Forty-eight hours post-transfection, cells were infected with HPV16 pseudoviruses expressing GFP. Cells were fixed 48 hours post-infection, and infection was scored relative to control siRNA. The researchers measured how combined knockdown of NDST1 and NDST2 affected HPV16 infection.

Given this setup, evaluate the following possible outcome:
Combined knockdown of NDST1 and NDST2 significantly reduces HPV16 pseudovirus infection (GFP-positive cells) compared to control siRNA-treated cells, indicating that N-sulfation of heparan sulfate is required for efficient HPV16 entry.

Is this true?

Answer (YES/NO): YES